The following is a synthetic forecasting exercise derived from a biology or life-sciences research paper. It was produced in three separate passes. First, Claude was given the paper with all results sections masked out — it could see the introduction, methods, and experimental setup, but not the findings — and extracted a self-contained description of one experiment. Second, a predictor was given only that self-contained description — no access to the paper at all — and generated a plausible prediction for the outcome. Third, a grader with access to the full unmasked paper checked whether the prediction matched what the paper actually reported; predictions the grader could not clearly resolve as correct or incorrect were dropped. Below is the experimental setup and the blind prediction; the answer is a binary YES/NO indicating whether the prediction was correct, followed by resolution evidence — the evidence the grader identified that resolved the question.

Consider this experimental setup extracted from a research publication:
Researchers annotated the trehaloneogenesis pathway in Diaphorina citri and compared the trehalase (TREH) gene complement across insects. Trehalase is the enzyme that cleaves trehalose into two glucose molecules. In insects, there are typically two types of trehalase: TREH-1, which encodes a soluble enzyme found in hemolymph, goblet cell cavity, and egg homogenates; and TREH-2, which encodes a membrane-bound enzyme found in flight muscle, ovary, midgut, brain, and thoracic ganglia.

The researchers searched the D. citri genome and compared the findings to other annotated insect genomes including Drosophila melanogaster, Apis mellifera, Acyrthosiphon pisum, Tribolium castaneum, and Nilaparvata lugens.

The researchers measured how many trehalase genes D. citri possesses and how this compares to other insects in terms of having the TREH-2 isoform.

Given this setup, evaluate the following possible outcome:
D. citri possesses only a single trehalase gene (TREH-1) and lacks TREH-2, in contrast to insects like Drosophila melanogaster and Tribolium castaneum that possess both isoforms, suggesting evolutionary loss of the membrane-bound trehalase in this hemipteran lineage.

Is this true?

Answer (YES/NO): NO